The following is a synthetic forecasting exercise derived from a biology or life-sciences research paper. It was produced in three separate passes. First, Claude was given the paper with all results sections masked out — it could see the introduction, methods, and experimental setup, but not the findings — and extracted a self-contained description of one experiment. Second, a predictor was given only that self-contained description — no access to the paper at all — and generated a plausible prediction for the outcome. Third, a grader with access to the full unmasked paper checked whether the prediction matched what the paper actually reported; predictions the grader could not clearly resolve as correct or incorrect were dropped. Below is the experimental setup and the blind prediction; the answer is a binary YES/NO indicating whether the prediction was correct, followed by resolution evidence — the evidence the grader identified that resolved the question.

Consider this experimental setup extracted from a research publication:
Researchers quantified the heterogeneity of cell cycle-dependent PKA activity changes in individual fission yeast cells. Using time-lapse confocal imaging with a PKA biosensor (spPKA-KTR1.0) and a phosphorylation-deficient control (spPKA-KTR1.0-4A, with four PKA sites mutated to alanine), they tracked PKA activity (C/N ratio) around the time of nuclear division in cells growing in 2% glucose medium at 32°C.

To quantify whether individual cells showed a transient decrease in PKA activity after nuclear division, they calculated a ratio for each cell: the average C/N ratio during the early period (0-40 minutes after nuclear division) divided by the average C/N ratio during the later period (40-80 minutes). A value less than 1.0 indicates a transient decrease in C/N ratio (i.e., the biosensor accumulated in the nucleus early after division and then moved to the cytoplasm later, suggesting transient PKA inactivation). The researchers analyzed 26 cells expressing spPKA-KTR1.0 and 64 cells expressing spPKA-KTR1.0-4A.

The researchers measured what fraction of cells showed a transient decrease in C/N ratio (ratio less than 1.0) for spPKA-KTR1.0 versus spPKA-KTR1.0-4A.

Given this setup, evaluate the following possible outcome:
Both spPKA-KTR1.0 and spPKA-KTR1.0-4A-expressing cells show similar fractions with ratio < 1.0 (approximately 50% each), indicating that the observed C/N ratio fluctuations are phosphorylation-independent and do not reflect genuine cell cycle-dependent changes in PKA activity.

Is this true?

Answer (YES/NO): NO